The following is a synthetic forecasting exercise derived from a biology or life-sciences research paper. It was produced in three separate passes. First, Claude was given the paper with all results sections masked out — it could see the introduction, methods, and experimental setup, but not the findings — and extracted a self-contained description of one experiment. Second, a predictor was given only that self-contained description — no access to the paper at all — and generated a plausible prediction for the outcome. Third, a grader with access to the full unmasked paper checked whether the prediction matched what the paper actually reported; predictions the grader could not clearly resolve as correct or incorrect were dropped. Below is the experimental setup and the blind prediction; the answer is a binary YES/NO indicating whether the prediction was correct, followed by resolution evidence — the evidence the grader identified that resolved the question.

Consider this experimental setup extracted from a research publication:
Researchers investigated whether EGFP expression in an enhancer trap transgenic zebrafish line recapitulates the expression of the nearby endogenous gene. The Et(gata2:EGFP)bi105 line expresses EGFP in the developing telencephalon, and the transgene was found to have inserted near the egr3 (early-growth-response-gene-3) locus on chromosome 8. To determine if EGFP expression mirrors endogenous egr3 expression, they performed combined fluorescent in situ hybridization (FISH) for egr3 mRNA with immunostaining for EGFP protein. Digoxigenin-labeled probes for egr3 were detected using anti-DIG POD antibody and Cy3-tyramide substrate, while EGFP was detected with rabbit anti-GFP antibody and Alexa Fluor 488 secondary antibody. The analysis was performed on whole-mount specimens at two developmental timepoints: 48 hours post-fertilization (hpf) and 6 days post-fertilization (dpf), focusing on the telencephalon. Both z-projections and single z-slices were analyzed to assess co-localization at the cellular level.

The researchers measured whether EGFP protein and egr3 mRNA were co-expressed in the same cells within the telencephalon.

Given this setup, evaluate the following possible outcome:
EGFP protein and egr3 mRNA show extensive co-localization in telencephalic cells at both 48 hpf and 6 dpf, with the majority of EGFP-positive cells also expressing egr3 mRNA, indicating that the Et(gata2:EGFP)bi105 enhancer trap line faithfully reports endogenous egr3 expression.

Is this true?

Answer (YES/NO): YES